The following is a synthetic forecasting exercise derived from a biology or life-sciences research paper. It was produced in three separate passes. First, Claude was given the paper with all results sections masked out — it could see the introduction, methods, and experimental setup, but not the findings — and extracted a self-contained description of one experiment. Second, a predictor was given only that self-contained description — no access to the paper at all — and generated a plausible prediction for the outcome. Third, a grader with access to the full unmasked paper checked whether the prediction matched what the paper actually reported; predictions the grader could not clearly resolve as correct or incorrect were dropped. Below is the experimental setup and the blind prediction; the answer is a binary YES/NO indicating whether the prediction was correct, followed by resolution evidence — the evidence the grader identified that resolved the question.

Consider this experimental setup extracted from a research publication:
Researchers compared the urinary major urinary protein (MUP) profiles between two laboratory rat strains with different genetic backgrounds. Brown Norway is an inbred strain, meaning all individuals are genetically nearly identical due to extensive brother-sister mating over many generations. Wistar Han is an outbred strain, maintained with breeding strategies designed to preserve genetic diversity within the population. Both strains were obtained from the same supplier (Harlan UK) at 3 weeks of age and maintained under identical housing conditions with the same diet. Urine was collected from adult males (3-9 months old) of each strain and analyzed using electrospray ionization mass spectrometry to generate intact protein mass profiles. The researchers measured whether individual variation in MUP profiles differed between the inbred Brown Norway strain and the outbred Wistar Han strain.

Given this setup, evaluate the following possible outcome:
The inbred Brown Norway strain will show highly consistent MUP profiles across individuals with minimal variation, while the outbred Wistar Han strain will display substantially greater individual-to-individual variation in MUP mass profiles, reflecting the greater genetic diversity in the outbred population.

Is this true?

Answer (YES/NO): NO